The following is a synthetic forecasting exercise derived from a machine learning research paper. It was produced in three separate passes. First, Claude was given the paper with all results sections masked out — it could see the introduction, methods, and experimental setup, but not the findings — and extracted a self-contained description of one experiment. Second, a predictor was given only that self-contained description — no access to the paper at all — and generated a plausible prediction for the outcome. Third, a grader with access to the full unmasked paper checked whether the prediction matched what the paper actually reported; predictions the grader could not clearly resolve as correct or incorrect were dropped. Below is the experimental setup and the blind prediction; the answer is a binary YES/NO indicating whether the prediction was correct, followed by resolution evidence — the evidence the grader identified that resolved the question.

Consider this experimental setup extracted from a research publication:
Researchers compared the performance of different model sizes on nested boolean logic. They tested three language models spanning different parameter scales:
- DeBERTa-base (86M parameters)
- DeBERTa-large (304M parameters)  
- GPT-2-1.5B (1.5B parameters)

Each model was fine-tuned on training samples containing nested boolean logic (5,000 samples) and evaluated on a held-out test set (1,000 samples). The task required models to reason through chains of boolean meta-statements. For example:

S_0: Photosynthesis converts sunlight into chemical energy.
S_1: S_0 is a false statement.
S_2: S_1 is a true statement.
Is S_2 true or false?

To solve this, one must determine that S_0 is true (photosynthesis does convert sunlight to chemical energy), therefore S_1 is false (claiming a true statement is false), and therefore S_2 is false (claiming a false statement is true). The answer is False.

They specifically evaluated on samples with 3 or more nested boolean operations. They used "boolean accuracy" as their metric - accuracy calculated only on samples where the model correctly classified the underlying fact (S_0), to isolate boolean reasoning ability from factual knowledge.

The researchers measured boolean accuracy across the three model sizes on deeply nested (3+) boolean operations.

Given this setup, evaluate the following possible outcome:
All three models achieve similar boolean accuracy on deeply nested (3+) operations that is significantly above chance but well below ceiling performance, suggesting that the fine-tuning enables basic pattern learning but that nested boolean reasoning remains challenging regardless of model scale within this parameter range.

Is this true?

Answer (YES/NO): NO